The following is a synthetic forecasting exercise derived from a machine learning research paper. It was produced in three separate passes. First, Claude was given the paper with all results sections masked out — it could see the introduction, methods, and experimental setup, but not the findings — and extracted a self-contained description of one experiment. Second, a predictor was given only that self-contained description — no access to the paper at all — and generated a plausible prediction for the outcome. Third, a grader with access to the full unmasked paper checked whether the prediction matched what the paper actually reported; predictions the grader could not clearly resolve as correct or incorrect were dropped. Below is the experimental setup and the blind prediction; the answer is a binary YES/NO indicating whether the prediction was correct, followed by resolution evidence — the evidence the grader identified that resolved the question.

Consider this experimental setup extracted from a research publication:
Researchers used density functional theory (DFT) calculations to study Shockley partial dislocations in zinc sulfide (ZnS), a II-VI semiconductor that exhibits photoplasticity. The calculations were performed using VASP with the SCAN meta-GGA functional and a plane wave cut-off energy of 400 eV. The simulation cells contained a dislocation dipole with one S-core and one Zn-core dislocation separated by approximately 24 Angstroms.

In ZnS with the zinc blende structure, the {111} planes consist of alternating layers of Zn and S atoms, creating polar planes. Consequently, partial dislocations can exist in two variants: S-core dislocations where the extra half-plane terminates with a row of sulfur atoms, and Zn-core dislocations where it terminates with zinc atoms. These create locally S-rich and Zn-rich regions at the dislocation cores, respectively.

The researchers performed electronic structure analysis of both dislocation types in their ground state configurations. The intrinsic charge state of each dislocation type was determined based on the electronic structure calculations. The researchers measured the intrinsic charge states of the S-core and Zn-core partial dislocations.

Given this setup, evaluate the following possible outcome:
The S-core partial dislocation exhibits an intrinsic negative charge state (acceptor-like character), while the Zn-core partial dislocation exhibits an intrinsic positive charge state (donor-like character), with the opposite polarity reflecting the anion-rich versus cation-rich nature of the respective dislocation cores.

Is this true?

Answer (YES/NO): YES